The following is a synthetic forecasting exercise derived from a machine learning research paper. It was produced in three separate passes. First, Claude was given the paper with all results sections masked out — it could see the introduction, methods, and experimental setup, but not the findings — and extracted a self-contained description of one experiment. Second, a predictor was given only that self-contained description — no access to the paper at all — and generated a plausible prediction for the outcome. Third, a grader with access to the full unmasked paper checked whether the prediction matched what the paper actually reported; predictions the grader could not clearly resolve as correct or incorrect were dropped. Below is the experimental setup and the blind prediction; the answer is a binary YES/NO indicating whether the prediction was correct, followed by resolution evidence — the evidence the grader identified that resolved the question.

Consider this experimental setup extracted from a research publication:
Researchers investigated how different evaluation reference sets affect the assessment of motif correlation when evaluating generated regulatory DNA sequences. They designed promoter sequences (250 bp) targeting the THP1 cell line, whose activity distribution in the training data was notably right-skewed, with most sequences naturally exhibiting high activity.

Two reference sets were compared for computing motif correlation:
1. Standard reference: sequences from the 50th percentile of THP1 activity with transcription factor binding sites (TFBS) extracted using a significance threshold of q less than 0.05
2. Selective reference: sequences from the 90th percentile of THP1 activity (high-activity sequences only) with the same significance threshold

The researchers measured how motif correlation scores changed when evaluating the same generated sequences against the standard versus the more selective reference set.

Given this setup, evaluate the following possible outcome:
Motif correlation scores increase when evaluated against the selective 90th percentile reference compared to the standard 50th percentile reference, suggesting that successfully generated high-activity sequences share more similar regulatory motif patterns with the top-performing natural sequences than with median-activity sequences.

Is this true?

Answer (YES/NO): YES